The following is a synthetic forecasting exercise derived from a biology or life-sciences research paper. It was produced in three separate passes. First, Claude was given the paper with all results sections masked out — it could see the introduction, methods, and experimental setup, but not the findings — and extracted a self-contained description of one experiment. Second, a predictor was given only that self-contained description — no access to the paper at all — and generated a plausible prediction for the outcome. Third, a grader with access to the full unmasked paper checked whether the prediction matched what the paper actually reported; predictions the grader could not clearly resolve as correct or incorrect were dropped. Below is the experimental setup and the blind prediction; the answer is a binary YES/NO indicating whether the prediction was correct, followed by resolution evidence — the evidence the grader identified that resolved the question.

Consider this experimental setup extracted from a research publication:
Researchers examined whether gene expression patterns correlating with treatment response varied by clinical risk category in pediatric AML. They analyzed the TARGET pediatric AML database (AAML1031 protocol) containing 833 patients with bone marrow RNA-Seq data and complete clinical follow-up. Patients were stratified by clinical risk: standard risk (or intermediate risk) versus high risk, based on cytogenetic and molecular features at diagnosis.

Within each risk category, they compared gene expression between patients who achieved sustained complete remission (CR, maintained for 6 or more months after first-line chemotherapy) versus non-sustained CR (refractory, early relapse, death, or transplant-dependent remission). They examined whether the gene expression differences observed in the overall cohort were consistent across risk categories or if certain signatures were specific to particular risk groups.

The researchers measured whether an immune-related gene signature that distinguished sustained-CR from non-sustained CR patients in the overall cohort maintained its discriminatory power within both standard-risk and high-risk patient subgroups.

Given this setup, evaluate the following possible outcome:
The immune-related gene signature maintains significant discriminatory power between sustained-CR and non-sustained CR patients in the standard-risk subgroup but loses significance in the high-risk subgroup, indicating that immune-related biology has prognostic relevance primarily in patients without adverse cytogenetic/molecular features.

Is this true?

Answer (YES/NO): YES